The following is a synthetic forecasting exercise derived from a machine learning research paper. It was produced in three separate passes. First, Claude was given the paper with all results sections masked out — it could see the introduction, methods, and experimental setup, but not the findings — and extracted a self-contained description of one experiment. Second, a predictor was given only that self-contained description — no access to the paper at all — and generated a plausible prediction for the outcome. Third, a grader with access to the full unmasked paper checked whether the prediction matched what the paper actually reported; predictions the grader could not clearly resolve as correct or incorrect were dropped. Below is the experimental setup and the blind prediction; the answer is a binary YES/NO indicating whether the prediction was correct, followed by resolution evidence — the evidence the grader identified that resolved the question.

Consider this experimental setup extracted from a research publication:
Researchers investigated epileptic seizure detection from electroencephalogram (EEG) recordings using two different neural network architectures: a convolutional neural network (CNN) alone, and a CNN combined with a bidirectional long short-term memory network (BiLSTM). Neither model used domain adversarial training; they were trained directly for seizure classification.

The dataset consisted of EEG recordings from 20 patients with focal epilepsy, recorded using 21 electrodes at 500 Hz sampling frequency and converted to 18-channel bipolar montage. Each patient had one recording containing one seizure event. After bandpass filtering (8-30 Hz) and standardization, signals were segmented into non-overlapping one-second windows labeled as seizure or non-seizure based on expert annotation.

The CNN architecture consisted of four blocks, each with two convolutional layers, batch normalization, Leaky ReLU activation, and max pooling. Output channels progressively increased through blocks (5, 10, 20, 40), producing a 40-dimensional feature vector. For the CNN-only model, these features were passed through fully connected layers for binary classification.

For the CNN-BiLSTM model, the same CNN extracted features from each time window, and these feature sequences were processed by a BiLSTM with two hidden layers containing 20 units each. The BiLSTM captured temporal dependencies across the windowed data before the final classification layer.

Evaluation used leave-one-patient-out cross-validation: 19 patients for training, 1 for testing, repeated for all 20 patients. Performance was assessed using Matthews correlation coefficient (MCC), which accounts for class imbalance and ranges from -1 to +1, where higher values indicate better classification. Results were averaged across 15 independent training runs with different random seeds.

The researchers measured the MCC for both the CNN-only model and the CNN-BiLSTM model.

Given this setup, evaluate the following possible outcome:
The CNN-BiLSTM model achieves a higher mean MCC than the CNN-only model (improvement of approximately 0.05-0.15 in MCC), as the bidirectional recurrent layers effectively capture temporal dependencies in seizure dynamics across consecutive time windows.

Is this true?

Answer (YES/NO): YES